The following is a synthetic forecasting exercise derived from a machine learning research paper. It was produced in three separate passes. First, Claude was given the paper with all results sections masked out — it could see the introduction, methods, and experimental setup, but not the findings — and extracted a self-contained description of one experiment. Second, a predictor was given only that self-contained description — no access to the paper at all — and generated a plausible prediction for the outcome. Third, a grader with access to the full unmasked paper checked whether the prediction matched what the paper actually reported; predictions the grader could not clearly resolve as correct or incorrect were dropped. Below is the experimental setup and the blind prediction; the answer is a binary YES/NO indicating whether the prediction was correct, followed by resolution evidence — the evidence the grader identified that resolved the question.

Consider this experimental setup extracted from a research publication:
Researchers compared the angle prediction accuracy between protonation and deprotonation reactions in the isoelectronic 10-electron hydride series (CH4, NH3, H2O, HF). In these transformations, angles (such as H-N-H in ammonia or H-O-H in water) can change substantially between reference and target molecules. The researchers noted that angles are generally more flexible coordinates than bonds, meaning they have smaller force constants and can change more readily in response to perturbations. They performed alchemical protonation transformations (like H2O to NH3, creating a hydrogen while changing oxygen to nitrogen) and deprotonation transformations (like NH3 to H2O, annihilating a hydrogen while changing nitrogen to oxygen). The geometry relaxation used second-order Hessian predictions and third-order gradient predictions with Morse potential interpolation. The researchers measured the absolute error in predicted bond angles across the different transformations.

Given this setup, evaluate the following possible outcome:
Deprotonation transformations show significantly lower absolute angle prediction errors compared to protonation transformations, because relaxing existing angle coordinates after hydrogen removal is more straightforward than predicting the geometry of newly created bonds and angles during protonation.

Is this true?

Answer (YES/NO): NO